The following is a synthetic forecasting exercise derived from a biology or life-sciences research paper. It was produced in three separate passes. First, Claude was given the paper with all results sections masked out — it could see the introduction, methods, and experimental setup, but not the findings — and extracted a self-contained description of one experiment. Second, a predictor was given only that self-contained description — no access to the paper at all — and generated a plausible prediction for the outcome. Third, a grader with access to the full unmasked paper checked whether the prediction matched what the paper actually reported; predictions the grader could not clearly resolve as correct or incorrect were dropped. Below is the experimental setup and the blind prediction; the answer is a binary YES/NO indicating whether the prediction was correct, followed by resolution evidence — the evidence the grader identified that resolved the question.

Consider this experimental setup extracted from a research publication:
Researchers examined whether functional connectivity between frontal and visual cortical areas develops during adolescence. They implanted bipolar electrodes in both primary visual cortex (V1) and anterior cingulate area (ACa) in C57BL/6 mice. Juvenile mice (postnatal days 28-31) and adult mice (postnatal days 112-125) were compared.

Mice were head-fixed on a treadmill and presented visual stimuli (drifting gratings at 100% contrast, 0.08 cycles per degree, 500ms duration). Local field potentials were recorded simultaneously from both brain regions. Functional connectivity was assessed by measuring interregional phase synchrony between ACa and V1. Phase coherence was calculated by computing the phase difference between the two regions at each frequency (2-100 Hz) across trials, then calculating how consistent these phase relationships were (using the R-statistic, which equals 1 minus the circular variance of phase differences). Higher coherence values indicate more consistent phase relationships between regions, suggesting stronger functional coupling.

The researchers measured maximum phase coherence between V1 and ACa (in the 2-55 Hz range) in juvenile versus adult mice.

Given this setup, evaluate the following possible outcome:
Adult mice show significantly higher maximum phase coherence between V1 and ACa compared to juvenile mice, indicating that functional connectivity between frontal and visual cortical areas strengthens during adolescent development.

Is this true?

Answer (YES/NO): YES